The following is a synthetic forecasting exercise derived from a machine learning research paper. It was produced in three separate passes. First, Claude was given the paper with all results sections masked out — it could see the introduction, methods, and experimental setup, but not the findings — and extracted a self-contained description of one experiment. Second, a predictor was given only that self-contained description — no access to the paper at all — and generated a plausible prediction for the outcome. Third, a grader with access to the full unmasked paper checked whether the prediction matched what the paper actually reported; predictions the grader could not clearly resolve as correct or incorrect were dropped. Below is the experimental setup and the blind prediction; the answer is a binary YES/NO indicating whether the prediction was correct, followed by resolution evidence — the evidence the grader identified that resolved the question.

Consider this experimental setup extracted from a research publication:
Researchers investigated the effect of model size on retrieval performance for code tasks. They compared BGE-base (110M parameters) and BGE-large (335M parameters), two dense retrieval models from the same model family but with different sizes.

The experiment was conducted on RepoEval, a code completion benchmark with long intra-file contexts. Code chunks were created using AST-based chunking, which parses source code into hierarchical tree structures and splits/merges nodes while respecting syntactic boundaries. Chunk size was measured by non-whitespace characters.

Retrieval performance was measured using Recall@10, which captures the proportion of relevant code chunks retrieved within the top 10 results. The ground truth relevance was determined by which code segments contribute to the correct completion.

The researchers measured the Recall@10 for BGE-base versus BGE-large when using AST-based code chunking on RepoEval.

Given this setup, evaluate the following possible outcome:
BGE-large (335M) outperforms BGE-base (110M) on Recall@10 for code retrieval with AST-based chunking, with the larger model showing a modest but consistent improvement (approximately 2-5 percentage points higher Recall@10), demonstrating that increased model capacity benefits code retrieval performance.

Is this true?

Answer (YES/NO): NO